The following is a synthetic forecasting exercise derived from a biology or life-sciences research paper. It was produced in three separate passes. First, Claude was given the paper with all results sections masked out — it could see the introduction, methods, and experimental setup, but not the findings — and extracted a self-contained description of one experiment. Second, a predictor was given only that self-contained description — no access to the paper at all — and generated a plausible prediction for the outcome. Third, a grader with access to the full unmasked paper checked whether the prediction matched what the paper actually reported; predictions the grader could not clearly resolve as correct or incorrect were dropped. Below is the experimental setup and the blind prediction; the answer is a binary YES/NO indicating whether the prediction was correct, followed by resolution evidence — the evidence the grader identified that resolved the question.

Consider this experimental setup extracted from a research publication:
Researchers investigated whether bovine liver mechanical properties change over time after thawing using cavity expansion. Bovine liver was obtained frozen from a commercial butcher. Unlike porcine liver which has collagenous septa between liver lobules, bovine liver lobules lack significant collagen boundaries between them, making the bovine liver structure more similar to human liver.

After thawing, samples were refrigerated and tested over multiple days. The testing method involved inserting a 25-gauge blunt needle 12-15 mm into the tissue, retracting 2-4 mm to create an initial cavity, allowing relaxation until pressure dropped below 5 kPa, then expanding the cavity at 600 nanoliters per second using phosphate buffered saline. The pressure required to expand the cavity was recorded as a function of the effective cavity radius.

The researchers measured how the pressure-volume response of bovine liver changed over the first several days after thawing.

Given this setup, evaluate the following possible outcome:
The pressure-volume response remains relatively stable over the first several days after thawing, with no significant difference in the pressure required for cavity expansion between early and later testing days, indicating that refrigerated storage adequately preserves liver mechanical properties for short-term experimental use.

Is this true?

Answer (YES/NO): NO